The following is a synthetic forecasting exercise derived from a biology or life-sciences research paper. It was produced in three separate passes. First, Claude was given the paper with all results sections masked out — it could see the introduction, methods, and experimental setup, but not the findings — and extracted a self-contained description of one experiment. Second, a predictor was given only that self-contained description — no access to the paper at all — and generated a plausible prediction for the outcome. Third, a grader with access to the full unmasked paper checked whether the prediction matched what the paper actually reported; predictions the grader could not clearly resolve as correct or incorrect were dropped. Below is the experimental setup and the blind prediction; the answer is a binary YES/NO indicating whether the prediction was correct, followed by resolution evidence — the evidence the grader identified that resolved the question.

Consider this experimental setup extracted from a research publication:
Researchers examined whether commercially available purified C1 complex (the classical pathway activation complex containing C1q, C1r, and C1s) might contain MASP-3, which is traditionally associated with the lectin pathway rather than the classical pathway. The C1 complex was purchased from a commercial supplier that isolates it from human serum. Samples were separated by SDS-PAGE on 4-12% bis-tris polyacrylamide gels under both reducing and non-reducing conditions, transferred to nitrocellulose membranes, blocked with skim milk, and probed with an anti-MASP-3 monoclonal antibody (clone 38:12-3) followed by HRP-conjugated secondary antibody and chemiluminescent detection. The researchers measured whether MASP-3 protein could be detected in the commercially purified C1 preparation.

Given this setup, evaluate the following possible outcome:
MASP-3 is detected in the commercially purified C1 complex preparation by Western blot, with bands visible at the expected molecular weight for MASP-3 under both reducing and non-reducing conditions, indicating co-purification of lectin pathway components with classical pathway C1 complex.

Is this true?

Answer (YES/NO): NO